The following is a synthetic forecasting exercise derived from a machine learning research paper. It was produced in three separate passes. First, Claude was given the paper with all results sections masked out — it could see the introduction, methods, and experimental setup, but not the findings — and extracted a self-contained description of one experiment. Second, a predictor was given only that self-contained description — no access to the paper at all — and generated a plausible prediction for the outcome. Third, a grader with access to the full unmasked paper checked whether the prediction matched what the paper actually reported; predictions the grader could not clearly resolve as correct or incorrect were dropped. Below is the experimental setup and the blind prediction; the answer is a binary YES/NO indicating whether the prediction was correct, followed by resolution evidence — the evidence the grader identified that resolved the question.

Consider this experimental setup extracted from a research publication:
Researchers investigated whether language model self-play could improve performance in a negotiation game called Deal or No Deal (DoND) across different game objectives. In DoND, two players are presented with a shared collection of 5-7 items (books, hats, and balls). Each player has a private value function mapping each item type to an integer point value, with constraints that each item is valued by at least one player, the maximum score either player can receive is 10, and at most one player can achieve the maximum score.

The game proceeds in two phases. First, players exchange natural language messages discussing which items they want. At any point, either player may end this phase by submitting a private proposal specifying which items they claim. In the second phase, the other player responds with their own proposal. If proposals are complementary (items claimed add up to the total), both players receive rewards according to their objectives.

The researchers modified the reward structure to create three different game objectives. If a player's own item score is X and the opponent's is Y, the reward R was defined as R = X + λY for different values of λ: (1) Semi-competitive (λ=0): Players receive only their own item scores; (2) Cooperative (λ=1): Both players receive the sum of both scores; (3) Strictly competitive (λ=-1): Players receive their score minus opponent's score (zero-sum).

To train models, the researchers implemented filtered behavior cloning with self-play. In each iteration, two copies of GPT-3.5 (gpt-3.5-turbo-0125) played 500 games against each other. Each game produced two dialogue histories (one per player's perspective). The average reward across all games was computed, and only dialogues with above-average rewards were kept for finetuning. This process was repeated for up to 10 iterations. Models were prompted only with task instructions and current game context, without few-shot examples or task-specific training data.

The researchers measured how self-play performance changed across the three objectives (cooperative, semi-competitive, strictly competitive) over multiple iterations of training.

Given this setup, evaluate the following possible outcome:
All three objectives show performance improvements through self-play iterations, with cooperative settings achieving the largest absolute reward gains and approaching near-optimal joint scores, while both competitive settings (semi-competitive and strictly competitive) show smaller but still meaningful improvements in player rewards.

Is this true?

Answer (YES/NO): NO